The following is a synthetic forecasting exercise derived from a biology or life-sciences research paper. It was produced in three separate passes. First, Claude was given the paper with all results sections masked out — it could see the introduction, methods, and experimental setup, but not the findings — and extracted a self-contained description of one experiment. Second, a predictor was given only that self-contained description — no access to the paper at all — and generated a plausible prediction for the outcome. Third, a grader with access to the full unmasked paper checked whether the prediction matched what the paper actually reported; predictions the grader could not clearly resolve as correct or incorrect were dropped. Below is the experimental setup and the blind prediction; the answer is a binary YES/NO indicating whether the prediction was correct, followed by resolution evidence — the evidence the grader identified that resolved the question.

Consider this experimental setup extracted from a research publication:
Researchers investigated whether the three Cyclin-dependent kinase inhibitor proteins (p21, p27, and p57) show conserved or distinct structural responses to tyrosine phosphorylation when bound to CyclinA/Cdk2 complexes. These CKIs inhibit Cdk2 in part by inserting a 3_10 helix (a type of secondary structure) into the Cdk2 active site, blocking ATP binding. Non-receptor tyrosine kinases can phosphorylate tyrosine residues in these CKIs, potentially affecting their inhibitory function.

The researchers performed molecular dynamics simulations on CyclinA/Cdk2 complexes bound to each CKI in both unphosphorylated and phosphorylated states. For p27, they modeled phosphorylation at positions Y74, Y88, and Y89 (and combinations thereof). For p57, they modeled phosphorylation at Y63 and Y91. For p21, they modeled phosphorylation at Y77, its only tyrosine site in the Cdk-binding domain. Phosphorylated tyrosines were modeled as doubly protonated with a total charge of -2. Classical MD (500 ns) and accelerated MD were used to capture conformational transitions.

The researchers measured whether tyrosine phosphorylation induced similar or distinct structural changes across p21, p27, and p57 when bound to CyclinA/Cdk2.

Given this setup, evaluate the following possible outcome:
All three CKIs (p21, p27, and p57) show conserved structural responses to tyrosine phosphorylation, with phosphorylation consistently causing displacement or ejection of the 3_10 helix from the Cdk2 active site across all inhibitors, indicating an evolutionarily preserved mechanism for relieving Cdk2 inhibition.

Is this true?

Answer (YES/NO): NO